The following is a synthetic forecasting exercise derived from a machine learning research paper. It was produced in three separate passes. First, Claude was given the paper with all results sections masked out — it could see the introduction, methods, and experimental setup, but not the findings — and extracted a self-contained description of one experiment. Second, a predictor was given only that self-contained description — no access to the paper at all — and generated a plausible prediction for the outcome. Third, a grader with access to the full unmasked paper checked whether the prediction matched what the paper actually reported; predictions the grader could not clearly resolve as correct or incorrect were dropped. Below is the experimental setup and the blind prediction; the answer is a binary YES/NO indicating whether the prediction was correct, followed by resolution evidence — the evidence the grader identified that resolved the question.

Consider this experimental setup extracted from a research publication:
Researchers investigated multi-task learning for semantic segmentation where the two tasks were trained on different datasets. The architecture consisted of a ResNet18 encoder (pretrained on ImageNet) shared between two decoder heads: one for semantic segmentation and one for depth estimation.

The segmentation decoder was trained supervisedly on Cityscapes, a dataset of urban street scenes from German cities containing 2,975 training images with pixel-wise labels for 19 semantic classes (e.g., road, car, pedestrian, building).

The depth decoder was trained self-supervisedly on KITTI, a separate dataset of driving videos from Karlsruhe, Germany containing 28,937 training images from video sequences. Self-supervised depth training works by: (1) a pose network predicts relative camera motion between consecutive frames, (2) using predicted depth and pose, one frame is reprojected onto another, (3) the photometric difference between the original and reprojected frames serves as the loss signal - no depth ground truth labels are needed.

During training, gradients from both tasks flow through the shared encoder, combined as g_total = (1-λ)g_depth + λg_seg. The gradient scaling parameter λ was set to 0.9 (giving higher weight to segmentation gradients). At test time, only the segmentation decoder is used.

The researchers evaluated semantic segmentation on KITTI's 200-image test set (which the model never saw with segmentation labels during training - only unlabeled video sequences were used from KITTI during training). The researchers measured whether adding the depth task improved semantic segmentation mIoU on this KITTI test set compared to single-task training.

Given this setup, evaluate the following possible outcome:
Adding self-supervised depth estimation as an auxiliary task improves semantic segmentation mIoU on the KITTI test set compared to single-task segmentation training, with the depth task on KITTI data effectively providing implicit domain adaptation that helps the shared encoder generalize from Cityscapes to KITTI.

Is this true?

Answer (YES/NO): NO